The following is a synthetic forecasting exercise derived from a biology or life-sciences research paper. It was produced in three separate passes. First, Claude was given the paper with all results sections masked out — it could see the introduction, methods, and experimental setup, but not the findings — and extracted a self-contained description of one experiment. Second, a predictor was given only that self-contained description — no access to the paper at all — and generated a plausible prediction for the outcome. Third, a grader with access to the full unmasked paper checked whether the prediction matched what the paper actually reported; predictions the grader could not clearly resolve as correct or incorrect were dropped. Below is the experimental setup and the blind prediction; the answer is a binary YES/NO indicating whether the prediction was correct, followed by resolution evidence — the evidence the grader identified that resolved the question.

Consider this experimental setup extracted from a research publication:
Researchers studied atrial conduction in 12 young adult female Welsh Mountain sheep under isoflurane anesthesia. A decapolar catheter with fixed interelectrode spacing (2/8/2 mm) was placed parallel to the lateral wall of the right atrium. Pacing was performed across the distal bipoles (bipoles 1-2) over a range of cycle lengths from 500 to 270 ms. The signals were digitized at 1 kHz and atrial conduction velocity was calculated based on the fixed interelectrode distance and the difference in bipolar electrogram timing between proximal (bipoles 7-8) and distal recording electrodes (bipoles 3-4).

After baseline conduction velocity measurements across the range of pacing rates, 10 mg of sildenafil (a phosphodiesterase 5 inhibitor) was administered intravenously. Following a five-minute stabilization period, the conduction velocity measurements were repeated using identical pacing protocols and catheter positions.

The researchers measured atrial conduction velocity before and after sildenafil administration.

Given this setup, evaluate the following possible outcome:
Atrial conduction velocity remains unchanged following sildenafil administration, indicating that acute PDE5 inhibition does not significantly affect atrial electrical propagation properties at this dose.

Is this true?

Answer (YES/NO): YES